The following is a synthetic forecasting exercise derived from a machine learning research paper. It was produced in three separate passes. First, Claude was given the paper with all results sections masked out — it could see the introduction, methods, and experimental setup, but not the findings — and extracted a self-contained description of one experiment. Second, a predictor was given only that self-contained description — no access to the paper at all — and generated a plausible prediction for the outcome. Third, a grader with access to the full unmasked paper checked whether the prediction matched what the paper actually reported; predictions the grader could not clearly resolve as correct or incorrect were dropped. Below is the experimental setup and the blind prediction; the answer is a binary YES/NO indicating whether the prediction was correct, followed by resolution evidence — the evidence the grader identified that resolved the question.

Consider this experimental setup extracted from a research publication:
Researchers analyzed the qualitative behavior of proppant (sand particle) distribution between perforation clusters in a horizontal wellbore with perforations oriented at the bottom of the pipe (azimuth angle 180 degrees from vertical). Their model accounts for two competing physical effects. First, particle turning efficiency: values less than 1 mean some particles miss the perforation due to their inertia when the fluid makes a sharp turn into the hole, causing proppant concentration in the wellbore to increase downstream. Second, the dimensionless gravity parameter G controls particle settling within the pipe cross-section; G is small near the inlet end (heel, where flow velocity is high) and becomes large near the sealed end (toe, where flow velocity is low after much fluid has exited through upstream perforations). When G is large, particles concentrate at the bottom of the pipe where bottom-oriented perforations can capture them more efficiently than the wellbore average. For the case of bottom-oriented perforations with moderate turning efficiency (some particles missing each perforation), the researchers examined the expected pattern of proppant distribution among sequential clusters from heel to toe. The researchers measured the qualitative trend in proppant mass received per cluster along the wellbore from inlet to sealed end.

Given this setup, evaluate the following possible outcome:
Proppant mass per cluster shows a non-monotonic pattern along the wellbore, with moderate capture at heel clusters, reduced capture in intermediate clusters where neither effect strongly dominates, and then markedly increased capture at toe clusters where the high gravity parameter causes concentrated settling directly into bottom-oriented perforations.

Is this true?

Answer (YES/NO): NO